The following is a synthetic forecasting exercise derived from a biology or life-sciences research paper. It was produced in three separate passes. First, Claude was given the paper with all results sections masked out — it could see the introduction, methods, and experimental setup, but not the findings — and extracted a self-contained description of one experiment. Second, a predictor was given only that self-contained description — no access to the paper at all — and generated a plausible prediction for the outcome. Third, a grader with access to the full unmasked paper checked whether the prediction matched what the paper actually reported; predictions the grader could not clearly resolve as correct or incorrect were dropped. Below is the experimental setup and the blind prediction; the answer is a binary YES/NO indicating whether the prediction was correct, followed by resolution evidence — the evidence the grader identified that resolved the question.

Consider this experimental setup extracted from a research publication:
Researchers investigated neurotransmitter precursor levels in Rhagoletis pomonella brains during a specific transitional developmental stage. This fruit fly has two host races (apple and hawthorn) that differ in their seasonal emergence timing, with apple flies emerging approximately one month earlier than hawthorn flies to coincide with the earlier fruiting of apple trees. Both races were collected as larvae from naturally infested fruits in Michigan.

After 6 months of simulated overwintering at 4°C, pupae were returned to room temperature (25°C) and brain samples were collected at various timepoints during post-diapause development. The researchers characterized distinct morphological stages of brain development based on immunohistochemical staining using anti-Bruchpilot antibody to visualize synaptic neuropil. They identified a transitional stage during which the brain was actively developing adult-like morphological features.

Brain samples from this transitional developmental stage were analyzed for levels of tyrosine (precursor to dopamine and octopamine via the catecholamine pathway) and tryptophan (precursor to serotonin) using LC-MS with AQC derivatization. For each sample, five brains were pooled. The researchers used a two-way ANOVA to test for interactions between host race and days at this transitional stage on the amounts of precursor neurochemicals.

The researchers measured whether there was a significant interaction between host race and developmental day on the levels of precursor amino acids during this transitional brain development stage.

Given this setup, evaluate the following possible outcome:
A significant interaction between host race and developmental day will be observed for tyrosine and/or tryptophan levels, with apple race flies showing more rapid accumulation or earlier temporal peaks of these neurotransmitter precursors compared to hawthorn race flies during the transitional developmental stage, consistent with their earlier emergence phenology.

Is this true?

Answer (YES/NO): NO